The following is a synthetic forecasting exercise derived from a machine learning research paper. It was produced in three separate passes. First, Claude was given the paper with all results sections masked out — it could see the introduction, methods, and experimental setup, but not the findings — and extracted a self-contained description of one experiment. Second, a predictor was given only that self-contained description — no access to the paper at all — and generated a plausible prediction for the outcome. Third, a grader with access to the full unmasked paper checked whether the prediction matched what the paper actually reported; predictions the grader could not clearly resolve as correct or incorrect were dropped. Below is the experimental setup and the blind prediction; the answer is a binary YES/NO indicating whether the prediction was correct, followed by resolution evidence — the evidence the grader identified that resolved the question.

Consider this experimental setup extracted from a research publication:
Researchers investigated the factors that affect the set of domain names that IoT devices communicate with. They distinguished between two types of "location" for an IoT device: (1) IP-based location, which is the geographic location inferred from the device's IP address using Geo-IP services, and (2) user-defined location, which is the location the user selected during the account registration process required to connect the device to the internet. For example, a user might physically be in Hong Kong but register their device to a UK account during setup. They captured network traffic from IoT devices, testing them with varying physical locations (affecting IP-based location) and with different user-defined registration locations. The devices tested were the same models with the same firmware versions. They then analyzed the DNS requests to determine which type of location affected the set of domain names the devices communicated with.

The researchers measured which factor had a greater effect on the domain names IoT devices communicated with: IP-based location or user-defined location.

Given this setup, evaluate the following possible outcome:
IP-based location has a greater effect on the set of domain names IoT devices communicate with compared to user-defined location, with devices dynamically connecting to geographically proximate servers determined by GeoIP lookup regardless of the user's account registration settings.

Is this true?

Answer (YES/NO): NO